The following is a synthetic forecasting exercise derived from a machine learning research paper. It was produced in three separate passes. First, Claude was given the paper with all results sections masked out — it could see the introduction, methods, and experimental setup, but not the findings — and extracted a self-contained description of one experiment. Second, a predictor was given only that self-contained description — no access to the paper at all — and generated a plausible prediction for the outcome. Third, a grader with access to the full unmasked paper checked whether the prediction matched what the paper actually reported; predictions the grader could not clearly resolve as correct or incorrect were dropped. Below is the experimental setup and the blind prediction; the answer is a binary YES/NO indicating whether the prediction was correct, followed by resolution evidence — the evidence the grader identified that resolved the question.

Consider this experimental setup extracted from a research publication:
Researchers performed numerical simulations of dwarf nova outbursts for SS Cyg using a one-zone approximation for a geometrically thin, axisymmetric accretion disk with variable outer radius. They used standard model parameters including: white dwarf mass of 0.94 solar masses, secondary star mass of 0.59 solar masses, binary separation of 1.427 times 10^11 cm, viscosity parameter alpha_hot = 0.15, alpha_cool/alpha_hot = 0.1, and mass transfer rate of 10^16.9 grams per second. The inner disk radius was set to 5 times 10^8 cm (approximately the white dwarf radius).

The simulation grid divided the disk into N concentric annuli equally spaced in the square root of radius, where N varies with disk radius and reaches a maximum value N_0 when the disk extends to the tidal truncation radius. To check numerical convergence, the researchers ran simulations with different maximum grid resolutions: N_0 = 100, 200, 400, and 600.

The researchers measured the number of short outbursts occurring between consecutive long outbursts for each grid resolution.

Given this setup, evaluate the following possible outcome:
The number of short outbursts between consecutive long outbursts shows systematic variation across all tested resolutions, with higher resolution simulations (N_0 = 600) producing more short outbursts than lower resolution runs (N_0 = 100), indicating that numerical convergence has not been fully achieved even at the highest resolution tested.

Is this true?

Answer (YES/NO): NO